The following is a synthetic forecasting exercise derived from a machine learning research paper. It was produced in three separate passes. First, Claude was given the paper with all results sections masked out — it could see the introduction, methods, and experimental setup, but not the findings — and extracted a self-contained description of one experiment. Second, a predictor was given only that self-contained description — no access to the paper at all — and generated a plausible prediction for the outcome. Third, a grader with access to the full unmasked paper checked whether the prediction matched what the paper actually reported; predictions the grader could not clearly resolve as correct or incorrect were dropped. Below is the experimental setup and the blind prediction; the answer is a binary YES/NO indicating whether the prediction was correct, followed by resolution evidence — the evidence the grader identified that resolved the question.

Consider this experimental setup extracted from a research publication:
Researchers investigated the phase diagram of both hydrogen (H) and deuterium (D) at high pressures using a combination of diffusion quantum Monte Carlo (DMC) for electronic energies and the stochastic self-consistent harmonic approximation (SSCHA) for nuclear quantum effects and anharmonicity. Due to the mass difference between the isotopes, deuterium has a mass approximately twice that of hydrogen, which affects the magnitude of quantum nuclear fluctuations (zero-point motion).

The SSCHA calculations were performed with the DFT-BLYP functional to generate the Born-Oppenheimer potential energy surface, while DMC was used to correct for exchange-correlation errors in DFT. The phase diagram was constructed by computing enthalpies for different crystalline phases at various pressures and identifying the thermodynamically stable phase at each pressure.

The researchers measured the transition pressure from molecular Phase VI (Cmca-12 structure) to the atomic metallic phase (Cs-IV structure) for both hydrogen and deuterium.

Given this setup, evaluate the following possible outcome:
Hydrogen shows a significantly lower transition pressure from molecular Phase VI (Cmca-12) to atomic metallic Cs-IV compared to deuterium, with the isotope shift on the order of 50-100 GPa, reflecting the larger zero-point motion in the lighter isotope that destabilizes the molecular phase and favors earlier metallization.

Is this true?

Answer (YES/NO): YES